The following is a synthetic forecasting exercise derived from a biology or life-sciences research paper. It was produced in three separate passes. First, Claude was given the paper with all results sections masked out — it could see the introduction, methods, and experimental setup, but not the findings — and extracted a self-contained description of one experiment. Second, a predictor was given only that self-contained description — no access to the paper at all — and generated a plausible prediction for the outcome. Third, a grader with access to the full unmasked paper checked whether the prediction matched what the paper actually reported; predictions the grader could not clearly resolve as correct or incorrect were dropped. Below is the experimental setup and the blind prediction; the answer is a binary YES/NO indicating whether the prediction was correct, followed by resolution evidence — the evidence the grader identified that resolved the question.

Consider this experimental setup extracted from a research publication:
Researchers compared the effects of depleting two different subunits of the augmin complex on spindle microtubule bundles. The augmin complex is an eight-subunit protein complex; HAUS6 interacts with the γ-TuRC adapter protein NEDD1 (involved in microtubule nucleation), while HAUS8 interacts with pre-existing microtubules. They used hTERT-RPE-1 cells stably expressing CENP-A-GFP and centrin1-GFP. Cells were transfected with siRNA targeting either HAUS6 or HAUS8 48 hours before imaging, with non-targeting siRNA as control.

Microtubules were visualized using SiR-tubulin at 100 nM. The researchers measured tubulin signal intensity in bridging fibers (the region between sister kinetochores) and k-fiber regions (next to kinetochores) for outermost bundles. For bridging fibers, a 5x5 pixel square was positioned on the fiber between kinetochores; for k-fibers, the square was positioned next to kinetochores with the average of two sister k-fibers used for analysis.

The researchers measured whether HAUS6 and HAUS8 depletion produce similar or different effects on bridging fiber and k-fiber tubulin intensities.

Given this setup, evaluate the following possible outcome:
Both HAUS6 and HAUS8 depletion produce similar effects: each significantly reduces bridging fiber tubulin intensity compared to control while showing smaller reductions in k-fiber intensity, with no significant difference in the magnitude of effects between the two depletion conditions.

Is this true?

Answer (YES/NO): NO